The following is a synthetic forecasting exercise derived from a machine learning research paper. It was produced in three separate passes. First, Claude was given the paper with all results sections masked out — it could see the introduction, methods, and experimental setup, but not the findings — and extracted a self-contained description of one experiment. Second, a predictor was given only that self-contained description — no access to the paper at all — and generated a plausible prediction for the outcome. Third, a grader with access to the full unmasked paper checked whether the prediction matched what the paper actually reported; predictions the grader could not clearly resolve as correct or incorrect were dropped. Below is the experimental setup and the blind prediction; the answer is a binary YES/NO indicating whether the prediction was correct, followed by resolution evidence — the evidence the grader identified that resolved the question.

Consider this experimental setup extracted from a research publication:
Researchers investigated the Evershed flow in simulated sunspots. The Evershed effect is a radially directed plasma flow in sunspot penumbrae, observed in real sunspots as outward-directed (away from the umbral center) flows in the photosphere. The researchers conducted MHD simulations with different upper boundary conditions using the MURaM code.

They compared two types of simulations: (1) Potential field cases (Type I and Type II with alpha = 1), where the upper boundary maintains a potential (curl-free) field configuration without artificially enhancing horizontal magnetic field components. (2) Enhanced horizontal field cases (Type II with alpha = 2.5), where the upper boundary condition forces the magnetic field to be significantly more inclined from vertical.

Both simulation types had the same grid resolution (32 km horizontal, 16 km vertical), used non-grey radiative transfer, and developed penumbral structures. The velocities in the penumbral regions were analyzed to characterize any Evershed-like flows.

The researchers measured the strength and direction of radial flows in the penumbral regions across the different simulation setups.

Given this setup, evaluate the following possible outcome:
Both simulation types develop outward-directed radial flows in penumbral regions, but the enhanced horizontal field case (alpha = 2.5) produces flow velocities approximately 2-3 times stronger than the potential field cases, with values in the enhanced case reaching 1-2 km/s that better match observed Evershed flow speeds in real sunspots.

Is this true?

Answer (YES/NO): NO